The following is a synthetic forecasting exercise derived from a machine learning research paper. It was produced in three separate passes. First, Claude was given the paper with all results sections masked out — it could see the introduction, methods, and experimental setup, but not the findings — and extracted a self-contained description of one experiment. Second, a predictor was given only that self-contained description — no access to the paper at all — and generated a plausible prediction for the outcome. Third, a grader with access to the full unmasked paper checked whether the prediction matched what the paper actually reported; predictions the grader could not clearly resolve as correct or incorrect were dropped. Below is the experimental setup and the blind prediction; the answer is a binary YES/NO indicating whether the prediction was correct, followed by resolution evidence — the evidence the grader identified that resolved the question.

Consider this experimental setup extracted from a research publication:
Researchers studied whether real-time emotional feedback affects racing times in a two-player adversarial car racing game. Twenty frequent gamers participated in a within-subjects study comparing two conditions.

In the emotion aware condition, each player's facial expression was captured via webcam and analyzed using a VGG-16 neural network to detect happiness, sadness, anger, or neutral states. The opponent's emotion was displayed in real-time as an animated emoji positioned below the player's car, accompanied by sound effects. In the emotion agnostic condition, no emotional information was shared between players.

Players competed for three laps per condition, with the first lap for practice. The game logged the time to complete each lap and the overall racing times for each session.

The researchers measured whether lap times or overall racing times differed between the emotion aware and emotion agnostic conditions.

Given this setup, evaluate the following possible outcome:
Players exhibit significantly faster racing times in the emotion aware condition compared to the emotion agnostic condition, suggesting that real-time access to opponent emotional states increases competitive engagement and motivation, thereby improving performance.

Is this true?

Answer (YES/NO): NO